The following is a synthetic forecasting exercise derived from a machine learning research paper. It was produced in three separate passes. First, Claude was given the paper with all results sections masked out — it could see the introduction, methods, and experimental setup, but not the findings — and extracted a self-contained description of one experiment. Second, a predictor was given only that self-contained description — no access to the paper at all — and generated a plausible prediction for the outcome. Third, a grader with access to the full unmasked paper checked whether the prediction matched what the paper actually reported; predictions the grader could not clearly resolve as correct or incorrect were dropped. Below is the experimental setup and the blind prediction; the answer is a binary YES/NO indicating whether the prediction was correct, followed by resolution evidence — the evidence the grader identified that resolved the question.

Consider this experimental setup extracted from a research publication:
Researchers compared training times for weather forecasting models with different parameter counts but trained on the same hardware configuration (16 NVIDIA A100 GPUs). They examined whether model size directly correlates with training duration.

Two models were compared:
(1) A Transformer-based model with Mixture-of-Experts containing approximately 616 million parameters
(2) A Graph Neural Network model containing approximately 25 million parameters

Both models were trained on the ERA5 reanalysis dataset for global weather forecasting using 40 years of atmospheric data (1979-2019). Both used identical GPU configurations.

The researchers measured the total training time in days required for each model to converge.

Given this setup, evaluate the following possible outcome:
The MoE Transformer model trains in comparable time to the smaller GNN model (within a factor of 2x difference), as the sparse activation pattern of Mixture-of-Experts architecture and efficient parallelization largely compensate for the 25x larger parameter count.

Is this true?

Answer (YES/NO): YES